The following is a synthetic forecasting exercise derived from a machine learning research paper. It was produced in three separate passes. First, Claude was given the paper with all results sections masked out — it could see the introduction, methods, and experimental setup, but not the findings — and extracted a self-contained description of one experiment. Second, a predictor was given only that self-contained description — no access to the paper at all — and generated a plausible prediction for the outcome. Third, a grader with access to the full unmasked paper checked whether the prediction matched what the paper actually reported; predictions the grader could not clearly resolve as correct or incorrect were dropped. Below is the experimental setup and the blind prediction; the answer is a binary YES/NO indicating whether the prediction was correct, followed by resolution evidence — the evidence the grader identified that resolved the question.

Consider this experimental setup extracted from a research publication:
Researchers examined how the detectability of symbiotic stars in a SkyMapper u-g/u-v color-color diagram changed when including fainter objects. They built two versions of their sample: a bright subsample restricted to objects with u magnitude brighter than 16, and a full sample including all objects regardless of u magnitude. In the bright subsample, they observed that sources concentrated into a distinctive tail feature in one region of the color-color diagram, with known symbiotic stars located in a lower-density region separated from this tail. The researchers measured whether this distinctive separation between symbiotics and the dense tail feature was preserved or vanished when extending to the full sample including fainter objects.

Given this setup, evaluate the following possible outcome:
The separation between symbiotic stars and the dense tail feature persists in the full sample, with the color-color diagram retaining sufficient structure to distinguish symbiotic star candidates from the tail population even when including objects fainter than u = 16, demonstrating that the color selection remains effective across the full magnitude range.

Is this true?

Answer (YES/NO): NO